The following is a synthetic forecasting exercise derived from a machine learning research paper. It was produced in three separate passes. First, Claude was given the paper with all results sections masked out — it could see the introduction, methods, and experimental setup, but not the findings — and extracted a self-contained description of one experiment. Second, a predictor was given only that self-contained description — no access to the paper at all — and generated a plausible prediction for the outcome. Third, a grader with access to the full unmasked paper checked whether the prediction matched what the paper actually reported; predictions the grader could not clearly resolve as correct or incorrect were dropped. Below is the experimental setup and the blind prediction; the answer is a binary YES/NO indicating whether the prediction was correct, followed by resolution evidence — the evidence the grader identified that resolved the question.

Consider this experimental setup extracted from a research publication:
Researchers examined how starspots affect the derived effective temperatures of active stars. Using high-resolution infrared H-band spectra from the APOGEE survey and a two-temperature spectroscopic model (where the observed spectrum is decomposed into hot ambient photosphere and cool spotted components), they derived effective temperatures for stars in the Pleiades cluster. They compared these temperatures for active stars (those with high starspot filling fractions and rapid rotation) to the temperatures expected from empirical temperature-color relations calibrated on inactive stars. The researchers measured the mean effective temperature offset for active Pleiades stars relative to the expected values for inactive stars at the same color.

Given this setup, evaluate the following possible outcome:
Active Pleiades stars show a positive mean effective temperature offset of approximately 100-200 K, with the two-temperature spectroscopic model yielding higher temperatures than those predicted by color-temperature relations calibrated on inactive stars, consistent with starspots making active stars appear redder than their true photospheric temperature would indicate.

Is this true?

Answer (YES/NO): NO